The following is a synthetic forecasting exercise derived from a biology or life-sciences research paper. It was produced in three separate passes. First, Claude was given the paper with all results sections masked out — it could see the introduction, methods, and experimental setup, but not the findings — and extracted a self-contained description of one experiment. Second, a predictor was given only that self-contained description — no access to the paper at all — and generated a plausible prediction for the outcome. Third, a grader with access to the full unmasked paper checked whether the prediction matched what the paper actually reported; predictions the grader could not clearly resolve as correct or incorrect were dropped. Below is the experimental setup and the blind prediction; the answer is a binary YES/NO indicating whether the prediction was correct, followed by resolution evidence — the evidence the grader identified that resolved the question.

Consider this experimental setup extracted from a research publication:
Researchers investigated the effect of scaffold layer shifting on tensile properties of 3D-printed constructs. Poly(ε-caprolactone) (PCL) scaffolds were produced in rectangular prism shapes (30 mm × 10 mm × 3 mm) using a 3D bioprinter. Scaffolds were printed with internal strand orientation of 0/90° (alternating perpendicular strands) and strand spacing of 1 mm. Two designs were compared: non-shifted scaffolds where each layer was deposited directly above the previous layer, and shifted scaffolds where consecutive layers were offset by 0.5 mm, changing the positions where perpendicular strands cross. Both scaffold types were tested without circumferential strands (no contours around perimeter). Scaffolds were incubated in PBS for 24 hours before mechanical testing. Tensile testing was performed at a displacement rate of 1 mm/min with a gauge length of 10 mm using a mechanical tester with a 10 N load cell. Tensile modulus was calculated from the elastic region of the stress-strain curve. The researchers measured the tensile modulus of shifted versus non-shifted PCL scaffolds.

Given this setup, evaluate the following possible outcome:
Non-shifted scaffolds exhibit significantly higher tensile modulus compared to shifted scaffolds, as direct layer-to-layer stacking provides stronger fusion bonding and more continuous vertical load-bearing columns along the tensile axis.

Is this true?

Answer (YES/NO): NO